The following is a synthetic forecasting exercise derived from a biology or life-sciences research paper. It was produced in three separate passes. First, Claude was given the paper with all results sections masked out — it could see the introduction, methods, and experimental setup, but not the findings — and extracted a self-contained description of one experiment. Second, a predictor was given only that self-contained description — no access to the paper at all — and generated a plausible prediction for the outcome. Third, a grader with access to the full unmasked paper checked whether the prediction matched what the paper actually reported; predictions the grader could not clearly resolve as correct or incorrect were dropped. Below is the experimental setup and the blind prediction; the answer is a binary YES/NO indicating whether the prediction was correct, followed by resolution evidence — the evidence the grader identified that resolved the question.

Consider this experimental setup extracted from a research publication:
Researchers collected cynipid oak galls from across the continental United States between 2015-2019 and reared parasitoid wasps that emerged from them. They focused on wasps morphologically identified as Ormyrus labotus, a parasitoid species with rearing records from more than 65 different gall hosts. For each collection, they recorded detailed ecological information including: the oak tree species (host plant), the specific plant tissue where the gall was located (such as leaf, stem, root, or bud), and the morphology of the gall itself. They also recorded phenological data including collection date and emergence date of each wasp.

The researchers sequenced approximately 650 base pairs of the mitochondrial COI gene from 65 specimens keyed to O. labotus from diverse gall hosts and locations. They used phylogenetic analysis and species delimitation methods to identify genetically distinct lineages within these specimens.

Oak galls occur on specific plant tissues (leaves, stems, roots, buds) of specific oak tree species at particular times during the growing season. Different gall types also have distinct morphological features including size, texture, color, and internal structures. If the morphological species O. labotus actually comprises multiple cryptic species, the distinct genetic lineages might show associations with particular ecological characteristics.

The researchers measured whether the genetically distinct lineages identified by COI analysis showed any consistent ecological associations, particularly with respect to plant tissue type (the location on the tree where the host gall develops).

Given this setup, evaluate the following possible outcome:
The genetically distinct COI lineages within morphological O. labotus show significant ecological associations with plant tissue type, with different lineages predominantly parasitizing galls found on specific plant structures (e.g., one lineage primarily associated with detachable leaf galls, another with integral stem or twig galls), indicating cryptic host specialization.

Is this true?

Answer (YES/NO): NO